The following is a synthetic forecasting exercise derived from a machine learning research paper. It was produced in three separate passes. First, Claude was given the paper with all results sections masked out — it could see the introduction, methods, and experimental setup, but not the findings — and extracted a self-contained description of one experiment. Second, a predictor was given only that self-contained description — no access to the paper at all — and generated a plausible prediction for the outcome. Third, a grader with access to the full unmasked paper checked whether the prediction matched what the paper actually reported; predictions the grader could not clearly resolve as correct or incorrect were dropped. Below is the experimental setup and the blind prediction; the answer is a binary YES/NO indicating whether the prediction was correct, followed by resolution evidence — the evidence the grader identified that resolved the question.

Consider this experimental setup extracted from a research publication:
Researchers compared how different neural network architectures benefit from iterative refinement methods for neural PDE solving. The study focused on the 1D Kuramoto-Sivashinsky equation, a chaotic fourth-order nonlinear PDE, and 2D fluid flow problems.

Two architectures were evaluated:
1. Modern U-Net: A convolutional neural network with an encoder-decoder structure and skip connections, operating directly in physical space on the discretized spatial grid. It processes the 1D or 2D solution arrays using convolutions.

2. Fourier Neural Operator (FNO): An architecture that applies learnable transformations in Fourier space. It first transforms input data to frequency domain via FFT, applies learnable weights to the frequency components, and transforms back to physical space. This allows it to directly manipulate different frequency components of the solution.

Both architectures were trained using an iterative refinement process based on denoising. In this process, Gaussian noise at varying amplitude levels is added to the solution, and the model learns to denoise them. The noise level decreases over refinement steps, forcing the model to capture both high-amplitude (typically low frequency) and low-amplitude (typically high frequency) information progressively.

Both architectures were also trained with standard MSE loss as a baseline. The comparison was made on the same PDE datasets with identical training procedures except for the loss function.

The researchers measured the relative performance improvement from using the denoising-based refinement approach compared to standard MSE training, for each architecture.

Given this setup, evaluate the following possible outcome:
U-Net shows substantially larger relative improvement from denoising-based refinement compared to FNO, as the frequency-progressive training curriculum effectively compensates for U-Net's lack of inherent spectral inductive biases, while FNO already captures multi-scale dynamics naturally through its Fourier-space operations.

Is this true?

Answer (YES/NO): YES